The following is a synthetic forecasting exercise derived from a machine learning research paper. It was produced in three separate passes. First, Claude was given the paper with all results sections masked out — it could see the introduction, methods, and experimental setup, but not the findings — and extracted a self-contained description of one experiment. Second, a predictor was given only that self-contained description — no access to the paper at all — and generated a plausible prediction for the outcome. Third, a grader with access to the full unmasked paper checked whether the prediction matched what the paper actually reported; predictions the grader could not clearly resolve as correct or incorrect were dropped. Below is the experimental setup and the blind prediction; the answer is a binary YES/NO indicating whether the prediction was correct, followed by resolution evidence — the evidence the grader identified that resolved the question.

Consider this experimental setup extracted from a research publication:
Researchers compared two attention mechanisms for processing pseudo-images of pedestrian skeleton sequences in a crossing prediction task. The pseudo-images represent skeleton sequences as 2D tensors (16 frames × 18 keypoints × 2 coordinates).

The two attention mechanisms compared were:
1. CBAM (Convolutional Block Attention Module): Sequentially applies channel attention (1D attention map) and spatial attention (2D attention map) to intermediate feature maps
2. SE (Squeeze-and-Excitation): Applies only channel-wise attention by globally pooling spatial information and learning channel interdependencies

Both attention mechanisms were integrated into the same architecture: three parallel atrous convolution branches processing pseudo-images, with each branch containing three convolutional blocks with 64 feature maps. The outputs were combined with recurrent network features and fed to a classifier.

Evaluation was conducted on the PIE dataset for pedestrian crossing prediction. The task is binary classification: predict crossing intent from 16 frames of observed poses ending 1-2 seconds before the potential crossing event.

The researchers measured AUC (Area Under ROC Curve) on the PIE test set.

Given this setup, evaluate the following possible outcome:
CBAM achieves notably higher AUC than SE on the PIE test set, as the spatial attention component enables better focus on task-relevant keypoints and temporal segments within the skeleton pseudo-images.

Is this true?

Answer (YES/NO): NO